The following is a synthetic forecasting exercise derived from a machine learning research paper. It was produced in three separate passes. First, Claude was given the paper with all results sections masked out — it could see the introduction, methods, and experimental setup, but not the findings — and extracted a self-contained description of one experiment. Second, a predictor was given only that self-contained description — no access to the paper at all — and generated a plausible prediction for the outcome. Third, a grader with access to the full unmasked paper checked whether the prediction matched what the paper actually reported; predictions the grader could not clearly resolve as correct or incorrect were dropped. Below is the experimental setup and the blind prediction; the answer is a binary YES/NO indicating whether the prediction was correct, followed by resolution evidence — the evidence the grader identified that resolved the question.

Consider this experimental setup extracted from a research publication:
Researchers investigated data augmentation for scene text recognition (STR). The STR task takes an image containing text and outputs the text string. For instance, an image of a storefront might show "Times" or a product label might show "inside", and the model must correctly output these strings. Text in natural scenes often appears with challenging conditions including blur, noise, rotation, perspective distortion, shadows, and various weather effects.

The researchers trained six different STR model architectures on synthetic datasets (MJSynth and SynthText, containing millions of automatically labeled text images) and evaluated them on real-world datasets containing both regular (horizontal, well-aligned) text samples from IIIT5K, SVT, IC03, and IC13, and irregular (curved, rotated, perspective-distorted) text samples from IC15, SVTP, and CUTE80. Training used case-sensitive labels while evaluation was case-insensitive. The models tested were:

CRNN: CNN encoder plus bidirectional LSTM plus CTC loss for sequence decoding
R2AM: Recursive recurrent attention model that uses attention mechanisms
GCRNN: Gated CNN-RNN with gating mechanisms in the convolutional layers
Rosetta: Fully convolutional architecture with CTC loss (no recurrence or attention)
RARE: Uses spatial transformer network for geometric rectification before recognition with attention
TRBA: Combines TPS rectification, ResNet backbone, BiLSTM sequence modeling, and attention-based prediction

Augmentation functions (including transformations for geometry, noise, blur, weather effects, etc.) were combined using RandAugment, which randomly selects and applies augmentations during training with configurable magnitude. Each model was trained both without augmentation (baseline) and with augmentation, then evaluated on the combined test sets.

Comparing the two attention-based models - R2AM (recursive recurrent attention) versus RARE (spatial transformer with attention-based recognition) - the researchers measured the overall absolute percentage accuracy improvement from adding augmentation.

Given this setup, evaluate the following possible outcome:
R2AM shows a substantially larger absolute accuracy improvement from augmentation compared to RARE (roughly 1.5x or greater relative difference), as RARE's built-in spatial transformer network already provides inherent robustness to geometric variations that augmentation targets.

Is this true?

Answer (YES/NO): NO